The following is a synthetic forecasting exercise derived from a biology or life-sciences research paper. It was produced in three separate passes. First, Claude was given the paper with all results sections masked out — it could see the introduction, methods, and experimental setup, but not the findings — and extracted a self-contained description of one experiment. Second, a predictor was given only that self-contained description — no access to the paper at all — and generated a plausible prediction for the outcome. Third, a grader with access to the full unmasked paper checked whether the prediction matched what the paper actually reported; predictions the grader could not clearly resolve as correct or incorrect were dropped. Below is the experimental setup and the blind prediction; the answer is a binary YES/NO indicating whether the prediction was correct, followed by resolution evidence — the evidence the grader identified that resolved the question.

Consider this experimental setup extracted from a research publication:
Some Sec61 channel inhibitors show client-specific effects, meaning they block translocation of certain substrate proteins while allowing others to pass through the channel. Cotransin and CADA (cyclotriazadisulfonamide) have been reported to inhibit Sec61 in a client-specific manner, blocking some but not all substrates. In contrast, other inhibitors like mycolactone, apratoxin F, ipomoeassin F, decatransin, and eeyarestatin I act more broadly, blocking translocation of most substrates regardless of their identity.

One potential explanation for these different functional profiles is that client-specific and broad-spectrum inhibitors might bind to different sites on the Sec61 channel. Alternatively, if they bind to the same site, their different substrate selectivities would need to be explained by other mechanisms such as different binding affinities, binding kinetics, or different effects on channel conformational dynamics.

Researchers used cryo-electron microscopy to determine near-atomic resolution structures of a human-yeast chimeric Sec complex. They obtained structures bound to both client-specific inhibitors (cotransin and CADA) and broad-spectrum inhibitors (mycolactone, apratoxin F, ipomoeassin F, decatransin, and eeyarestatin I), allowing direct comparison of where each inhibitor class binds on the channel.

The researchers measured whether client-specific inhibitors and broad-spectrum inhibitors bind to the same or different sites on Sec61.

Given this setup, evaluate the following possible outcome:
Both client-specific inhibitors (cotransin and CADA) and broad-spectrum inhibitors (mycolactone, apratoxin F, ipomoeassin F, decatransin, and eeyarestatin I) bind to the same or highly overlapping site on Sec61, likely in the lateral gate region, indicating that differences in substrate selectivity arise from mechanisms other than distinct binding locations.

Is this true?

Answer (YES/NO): YES